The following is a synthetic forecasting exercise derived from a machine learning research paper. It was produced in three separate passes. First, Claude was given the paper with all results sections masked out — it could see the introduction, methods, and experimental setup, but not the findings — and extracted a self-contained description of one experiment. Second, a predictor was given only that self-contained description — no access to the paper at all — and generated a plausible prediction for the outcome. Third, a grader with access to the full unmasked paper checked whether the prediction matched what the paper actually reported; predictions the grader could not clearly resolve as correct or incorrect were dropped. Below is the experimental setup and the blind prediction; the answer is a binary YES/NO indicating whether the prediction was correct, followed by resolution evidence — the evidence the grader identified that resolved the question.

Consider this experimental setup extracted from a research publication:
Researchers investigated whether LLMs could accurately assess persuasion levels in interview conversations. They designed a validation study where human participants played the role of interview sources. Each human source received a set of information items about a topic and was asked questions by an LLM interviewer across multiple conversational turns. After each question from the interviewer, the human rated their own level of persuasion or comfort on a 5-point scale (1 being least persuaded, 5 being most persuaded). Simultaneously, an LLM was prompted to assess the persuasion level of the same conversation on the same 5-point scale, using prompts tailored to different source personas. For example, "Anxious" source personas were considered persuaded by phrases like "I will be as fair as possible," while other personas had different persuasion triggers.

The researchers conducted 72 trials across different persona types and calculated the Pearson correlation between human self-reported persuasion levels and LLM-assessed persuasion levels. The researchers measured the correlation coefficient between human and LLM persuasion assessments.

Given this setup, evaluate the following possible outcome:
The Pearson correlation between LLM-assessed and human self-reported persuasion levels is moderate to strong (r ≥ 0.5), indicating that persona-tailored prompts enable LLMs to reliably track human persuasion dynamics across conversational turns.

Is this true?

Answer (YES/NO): NO